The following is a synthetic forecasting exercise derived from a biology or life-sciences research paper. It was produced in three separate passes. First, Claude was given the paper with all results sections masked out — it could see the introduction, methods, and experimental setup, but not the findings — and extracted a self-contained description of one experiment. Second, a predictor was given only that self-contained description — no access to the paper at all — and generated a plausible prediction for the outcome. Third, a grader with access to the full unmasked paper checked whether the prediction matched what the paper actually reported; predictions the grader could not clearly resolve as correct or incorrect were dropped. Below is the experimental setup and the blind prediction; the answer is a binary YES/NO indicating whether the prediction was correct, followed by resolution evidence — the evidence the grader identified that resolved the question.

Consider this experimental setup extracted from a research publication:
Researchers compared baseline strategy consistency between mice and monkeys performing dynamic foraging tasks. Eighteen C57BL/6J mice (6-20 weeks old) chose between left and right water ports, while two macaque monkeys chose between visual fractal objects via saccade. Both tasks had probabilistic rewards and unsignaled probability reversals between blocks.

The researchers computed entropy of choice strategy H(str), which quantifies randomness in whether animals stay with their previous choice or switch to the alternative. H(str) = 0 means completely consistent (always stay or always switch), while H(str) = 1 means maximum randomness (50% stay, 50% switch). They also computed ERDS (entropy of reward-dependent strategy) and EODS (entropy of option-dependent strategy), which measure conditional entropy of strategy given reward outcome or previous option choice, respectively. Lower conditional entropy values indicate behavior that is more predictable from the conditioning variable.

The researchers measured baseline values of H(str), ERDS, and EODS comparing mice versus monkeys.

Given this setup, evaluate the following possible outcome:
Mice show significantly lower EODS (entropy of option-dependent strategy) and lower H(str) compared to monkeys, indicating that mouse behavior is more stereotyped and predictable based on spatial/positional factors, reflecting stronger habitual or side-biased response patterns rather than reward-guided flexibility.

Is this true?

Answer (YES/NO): NO